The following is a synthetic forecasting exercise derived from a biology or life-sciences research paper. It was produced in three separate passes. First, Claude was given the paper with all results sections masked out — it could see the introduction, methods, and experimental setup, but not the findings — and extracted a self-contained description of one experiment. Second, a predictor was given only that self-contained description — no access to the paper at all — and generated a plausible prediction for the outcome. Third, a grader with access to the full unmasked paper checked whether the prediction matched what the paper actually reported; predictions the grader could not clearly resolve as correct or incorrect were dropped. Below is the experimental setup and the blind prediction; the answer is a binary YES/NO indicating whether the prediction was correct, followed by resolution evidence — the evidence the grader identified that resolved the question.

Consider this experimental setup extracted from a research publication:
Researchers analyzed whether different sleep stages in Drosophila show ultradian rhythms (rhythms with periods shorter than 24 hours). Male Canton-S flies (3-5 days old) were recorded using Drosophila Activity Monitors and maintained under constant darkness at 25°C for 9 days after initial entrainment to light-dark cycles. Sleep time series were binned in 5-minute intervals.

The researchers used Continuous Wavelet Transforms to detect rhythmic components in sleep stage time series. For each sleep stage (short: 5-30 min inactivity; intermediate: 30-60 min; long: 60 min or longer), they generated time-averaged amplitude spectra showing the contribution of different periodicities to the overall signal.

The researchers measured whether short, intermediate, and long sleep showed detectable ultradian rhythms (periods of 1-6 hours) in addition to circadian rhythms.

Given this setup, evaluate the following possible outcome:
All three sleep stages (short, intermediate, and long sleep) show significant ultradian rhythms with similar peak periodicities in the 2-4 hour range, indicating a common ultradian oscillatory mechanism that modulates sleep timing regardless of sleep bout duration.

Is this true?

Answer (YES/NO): NO